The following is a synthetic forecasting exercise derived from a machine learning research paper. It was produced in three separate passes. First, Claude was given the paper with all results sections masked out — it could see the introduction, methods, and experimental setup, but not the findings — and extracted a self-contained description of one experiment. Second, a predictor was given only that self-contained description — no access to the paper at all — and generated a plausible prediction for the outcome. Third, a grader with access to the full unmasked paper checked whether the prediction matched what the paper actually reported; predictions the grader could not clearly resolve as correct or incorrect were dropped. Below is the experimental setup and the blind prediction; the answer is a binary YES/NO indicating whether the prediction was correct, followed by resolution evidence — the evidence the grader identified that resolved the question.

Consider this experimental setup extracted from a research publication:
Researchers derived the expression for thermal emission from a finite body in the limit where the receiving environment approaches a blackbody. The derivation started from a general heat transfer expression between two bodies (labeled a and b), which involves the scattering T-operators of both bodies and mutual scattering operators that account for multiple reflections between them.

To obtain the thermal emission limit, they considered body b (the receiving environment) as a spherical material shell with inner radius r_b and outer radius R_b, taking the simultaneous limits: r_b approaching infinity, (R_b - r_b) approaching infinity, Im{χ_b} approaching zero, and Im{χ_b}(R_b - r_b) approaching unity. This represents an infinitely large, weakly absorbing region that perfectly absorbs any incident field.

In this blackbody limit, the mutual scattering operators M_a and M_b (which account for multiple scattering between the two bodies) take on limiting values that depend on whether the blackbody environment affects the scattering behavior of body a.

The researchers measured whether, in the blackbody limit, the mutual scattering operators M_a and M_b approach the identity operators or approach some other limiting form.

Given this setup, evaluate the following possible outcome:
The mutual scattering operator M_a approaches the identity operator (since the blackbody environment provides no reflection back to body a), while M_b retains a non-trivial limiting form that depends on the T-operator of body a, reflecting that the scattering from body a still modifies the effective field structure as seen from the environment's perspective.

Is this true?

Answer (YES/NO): NO